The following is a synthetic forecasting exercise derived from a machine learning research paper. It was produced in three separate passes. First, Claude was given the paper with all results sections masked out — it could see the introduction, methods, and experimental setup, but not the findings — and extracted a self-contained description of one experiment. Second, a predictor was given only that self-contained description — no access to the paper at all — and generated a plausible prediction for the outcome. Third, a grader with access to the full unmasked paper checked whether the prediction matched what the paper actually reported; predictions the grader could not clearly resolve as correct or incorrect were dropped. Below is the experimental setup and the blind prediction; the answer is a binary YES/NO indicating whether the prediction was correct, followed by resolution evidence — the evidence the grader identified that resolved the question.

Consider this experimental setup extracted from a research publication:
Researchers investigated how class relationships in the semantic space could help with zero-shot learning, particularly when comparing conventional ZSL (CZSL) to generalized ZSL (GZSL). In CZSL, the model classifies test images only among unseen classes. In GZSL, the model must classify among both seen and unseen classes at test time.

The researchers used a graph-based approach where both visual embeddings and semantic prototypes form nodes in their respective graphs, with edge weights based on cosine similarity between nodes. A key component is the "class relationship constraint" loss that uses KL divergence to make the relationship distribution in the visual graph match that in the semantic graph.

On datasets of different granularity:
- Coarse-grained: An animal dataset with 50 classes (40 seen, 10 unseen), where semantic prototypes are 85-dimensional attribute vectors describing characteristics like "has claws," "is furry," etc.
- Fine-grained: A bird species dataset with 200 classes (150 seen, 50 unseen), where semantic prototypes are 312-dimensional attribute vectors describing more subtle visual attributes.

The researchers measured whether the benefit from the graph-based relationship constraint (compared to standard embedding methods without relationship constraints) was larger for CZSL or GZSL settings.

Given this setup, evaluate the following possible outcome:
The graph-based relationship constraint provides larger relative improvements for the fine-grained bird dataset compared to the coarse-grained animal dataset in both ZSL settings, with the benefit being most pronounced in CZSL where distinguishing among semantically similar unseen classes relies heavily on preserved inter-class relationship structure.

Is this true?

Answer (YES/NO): NO